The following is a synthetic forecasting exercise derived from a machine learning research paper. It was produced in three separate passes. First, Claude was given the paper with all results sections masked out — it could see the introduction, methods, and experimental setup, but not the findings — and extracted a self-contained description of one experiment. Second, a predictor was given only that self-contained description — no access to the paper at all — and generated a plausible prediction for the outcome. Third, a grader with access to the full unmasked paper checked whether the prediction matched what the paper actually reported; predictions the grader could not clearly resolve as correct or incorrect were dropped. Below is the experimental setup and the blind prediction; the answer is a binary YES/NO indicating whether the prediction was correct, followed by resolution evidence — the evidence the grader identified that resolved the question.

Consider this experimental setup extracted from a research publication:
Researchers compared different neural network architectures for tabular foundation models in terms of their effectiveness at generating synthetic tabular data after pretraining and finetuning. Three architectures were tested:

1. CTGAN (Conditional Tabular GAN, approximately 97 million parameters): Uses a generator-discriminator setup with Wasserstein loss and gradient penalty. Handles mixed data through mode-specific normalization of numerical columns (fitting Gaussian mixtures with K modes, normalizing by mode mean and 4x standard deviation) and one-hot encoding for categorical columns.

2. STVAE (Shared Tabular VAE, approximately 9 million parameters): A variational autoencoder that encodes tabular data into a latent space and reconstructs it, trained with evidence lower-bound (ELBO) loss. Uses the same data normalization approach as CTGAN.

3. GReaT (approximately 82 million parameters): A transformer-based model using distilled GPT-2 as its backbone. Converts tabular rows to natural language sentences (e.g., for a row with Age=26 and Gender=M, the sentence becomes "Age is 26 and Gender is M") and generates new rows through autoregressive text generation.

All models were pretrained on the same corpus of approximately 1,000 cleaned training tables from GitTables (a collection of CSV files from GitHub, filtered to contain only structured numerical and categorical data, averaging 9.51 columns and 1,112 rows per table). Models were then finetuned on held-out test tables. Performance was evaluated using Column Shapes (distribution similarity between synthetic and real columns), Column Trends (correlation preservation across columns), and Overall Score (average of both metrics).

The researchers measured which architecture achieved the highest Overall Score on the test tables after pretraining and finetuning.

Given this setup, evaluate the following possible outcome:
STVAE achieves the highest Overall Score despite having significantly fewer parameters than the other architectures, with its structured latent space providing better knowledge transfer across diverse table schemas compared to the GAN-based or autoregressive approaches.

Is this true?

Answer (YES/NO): NO